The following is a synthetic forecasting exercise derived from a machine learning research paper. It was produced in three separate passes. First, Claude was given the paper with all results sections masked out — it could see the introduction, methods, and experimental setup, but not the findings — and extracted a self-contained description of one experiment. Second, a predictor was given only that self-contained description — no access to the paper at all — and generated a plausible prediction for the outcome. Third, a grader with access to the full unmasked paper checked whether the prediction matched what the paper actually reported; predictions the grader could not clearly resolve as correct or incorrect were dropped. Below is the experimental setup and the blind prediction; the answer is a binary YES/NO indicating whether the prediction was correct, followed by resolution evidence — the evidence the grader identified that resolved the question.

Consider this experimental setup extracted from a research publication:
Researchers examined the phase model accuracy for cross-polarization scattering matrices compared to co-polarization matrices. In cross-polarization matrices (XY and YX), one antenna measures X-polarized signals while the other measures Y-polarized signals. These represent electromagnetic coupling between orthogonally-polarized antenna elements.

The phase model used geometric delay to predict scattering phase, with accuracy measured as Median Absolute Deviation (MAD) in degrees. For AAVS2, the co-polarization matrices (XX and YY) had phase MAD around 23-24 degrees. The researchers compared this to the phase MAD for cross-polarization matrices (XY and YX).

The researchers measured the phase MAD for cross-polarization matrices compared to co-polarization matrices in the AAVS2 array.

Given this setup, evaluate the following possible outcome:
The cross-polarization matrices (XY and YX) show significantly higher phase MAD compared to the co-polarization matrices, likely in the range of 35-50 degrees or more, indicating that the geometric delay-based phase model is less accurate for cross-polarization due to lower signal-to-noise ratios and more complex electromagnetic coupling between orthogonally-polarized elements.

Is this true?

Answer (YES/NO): NO